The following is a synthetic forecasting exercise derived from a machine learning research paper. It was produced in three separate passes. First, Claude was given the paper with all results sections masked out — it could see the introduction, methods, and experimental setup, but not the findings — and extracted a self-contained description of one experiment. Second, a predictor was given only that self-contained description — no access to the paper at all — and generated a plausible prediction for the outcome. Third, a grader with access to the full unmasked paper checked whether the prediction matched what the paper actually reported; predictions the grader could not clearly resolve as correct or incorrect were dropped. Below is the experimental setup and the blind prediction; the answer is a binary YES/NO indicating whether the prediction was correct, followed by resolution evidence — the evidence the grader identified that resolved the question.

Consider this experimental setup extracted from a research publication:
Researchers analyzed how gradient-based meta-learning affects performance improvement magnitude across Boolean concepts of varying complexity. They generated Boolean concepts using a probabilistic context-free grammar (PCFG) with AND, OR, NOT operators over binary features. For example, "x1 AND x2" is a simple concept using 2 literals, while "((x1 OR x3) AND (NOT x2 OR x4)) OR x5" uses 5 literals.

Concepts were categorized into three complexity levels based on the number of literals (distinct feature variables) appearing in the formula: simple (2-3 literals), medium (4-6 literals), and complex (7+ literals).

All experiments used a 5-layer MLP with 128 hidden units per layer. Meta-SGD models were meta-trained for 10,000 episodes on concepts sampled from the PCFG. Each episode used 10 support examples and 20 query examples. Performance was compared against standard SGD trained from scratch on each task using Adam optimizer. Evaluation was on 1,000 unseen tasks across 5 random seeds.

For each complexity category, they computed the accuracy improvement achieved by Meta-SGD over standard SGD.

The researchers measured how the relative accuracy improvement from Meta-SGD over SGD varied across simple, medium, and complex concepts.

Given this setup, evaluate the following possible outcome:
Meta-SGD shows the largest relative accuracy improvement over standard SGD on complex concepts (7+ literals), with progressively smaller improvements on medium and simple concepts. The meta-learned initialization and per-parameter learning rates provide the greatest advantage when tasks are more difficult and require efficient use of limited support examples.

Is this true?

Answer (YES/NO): NO